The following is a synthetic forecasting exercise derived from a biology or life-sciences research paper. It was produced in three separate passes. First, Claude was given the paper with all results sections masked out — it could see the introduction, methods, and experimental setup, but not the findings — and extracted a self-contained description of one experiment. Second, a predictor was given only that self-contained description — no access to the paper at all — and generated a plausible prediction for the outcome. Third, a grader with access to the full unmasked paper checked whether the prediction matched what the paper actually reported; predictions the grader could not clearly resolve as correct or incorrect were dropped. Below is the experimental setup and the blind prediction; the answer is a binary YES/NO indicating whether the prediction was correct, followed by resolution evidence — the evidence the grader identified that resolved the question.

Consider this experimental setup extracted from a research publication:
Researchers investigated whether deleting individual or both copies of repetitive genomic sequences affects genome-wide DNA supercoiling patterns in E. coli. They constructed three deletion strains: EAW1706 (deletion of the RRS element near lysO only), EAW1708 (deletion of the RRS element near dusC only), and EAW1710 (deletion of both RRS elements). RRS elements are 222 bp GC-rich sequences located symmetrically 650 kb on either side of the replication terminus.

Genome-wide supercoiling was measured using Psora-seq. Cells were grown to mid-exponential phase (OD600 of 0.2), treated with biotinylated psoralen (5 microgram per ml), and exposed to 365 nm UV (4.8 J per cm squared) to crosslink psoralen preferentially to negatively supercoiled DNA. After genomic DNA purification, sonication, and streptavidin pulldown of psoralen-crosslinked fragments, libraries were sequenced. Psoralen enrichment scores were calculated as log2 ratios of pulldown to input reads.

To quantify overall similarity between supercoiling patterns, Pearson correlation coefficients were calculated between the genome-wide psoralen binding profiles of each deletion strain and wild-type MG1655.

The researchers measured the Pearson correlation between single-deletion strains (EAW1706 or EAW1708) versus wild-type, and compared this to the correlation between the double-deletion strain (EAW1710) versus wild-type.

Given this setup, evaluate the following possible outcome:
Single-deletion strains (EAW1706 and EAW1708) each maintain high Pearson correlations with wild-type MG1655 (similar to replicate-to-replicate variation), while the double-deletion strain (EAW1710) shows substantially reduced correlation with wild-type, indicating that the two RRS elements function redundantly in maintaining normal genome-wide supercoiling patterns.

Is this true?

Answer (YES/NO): YES